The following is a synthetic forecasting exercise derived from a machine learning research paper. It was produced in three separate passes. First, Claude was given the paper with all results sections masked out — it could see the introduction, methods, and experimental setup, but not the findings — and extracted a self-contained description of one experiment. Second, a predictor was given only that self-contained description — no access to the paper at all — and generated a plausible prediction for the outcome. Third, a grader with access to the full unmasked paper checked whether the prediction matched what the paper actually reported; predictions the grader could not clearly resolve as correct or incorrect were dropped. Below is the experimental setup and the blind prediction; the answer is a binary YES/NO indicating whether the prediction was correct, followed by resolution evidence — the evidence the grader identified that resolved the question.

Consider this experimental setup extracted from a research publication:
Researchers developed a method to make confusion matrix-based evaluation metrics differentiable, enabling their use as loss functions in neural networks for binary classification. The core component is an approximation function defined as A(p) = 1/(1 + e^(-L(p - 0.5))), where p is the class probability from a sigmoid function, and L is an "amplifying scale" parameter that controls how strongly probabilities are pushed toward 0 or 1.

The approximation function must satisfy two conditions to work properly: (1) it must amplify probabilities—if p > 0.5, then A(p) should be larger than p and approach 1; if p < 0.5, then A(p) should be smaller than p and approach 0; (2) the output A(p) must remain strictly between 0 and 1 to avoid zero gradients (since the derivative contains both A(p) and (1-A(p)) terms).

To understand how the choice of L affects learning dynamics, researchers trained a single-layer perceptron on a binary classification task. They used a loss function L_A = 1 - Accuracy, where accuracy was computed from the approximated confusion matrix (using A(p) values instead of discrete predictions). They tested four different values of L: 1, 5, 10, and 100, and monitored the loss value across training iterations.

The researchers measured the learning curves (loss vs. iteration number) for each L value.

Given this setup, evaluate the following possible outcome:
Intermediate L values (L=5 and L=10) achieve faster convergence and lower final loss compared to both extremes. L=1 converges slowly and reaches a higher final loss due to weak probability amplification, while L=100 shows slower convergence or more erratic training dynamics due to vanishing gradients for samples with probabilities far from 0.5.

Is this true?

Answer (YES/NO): NO